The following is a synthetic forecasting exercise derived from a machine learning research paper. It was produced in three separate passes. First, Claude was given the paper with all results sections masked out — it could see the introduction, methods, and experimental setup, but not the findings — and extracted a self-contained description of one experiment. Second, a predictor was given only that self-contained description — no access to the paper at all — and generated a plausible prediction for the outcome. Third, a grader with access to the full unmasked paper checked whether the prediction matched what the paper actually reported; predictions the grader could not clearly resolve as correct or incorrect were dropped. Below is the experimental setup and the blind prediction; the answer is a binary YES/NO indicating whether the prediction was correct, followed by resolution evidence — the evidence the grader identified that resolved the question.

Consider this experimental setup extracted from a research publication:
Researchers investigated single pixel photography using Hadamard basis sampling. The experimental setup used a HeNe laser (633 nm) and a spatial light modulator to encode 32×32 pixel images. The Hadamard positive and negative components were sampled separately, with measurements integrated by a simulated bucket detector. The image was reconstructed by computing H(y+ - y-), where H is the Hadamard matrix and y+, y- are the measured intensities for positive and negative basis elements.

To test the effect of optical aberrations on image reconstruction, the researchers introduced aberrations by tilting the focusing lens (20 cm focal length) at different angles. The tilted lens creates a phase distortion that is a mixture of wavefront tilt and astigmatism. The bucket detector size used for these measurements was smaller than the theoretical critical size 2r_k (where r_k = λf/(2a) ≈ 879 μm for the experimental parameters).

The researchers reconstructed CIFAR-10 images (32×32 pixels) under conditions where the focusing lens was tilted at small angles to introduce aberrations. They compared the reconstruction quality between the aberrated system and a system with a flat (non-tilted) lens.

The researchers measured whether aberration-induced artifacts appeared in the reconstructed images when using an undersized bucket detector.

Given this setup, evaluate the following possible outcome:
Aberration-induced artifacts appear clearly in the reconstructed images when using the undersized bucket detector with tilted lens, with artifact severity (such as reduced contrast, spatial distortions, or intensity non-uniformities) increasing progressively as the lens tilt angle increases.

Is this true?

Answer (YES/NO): YES